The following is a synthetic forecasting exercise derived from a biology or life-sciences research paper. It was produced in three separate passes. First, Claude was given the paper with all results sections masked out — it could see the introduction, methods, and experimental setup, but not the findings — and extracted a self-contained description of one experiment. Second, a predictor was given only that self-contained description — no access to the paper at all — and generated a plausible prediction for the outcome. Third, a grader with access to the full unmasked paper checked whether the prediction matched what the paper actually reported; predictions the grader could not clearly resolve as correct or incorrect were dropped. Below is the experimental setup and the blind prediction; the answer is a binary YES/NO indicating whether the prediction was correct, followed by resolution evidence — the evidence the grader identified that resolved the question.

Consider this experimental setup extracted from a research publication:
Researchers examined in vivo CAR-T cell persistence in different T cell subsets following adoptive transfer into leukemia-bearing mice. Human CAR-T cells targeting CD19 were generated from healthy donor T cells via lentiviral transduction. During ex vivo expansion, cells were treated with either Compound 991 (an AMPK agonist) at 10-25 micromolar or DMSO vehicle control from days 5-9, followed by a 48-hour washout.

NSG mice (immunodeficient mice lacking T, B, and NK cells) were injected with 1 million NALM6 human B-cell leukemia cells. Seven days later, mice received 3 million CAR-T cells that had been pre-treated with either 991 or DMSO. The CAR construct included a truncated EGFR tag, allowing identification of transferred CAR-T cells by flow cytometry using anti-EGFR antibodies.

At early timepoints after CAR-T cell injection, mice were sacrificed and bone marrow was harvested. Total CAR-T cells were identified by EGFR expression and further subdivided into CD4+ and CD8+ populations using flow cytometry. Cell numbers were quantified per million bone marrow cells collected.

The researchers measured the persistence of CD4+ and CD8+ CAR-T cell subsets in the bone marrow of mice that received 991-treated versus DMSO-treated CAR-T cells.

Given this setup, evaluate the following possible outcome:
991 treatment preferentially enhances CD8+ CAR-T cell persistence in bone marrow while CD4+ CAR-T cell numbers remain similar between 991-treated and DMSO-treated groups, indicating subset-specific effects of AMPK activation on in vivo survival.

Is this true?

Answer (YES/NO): NO